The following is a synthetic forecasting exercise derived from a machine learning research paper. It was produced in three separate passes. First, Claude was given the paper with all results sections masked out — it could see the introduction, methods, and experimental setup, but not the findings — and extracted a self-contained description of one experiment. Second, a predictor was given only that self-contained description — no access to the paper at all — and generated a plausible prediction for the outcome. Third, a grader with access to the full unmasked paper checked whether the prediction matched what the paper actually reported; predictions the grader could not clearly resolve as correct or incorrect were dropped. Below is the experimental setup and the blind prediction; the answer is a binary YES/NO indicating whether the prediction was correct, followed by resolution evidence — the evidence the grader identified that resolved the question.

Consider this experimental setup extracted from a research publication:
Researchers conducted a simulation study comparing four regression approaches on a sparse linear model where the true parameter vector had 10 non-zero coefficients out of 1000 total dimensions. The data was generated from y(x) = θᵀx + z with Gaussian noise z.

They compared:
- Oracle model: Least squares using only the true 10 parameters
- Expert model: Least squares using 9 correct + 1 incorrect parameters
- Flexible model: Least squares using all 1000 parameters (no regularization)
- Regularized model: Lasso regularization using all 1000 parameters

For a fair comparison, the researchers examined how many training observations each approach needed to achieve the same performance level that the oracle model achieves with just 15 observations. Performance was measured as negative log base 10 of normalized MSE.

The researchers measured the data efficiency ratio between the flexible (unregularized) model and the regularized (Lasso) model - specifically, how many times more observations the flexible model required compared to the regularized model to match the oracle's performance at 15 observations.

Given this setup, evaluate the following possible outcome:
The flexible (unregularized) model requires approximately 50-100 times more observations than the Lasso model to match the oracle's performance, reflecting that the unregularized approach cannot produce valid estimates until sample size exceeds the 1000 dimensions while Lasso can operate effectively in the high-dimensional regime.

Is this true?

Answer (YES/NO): NO